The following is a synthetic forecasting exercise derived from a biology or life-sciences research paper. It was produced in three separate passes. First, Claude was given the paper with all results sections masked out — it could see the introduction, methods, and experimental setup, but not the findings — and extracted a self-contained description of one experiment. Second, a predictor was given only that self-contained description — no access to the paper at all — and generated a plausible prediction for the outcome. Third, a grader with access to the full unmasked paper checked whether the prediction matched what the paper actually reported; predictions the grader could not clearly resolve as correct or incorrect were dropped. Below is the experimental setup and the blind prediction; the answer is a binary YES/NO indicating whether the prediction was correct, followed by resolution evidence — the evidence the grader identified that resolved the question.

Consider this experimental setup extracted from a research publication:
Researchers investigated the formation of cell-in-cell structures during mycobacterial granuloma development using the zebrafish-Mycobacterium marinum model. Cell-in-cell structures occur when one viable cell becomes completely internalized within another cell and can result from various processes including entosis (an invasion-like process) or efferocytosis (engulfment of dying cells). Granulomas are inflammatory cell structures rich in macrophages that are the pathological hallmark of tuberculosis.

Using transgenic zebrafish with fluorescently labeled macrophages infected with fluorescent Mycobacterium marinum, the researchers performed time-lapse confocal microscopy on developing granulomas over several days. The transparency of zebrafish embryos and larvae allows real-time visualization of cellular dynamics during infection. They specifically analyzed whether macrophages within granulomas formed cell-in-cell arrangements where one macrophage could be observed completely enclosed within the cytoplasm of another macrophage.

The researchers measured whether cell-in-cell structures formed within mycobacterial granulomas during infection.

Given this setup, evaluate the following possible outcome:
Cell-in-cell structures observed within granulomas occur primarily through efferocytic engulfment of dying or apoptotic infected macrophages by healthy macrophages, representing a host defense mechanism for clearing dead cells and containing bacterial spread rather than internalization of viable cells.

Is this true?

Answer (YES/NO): NO